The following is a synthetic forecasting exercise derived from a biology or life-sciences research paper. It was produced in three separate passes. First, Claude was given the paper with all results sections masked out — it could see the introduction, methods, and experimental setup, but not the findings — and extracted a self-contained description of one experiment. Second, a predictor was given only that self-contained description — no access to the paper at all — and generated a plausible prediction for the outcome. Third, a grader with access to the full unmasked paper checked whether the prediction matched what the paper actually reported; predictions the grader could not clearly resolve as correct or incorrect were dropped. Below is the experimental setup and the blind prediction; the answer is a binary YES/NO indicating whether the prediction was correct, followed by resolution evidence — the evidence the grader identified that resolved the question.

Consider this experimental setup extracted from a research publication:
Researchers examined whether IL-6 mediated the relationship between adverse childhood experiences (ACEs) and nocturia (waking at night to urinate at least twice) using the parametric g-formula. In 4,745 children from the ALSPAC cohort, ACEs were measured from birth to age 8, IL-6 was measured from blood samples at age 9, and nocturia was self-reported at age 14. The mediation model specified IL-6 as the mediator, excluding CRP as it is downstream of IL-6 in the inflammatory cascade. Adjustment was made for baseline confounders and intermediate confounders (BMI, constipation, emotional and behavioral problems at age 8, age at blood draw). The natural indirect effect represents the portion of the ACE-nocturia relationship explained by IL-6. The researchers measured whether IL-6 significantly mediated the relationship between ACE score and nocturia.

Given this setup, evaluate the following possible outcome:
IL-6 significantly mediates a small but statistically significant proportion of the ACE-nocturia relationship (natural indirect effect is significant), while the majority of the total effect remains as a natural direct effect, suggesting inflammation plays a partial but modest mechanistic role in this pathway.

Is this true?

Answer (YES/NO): NO